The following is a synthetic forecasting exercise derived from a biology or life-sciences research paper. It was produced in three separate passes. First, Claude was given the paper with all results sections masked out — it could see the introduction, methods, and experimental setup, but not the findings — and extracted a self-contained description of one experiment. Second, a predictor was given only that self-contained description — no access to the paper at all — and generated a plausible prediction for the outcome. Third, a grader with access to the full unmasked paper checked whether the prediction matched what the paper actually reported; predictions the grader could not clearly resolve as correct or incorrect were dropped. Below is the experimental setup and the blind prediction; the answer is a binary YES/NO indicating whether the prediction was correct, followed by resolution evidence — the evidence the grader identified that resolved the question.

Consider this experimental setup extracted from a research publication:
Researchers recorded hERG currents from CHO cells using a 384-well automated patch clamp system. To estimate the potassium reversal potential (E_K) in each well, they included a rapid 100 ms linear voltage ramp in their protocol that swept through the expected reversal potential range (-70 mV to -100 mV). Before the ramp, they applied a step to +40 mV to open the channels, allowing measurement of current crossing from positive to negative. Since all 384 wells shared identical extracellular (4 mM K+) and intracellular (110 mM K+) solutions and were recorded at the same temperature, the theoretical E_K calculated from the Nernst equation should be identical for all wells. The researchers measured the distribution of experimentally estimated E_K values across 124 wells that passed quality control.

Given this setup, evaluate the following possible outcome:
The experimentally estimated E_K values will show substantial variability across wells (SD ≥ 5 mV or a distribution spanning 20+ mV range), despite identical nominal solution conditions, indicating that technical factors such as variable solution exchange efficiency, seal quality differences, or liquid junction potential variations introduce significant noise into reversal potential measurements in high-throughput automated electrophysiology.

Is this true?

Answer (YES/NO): NO